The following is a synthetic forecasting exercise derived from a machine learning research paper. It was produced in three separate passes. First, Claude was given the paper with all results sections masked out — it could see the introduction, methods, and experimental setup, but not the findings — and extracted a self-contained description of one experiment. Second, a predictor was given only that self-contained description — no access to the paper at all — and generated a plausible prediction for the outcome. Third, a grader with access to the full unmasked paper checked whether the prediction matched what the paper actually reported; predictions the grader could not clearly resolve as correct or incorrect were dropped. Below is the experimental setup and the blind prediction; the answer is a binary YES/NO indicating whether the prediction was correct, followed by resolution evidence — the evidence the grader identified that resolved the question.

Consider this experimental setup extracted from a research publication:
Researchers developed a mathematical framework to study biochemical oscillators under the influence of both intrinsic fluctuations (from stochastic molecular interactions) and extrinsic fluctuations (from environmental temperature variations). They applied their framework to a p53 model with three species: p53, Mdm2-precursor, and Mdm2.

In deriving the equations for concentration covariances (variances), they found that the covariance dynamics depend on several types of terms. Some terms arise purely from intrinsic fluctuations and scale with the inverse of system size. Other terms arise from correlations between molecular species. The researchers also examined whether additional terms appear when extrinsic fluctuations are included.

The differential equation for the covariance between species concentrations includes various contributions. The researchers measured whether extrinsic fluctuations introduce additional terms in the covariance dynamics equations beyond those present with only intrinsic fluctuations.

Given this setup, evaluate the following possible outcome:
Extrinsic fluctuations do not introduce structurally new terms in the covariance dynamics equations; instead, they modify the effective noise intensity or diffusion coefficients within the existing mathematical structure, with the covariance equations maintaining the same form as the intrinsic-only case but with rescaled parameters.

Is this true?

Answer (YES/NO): NO